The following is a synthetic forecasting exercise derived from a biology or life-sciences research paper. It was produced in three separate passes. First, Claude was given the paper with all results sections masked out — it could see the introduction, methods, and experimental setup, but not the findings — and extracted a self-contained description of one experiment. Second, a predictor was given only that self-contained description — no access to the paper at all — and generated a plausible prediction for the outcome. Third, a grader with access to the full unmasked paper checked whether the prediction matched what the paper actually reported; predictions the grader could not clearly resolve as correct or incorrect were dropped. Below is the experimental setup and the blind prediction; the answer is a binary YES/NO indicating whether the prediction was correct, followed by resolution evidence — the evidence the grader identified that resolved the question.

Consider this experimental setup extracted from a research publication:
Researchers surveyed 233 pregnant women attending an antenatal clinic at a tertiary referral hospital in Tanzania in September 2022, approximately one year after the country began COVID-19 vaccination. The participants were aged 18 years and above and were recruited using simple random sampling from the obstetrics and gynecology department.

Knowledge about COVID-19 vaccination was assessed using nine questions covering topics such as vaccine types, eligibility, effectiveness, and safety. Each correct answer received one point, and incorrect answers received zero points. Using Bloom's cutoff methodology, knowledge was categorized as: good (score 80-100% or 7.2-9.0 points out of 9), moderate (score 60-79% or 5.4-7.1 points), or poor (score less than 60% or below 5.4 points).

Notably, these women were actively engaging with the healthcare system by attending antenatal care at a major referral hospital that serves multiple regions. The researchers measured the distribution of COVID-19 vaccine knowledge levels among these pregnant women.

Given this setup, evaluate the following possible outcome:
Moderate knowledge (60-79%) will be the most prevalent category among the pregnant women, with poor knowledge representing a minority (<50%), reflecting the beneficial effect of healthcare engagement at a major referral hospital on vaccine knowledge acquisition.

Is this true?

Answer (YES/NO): NO